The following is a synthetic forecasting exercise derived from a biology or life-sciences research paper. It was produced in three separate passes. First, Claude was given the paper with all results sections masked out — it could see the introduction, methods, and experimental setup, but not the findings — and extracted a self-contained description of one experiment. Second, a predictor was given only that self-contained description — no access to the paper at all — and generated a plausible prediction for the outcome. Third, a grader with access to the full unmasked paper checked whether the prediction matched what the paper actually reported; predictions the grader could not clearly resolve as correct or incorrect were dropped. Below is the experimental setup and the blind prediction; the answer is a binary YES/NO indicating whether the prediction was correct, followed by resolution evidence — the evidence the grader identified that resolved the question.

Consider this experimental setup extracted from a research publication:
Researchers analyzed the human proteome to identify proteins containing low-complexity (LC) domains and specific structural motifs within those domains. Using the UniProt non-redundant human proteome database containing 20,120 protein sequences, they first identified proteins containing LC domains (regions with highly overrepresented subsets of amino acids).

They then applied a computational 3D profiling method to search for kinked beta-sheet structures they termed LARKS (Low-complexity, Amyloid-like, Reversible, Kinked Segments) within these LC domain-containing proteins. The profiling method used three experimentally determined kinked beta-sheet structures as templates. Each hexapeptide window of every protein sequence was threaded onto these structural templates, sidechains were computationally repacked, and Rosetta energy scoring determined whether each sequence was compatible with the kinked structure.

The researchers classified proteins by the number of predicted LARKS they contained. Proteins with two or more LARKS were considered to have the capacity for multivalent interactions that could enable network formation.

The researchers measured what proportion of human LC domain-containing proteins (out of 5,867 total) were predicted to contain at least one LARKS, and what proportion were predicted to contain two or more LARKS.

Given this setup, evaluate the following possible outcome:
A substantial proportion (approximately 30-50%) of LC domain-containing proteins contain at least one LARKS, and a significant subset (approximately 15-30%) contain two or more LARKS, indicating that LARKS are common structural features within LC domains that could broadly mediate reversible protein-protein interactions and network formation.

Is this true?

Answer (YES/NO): YES